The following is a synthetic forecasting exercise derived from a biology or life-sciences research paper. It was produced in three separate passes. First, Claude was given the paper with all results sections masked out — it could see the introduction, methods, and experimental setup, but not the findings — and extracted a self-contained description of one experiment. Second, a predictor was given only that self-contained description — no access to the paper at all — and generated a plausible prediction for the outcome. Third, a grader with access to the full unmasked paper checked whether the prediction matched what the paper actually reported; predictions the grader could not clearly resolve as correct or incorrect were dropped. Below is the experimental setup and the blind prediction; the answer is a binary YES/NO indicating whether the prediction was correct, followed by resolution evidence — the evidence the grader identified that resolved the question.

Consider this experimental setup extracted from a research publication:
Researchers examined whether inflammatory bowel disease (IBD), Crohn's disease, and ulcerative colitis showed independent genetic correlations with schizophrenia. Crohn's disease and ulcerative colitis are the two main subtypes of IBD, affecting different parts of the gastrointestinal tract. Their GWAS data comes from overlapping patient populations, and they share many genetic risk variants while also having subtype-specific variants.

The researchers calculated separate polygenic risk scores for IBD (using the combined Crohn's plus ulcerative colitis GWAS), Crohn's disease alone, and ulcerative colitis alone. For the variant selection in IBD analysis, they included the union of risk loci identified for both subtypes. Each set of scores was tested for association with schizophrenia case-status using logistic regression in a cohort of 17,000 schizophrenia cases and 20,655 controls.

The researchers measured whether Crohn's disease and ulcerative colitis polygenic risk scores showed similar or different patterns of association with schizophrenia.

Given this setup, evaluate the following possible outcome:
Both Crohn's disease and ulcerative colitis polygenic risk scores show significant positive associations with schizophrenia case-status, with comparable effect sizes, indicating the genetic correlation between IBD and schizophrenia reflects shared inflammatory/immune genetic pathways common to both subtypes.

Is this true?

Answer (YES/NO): NO